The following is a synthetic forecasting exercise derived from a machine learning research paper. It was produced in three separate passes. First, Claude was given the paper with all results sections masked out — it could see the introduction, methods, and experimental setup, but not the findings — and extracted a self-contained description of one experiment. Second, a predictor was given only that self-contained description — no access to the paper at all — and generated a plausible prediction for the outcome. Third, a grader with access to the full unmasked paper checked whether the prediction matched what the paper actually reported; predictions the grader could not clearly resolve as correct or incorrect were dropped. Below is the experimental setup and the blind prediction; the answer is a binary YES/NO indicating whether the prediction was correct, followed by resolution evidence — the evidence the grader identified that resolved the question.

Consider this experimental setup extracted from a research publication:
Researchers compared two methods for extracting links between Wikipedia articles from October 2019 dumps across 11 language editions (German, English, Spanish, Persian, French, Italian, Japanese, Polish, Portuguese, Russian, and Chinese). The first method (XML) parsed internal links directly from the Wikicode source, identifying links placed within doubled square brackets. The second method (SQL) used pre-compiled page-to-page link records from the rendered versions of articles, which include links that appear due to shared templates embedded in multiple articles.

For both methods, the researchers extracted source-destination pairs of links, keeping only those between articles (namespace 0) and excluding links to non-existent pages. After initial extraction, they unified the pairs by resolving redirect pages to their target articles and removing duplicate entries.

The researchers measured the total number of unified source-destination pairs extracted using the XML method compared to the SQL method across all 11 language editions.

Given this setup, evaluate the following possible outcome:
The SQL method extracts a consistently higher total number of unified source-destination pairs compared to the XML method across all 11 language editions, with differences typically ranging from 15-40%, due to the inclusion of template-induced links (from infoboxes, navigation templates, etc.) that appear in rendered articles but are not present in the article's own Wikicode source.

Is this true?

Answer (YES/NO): NO